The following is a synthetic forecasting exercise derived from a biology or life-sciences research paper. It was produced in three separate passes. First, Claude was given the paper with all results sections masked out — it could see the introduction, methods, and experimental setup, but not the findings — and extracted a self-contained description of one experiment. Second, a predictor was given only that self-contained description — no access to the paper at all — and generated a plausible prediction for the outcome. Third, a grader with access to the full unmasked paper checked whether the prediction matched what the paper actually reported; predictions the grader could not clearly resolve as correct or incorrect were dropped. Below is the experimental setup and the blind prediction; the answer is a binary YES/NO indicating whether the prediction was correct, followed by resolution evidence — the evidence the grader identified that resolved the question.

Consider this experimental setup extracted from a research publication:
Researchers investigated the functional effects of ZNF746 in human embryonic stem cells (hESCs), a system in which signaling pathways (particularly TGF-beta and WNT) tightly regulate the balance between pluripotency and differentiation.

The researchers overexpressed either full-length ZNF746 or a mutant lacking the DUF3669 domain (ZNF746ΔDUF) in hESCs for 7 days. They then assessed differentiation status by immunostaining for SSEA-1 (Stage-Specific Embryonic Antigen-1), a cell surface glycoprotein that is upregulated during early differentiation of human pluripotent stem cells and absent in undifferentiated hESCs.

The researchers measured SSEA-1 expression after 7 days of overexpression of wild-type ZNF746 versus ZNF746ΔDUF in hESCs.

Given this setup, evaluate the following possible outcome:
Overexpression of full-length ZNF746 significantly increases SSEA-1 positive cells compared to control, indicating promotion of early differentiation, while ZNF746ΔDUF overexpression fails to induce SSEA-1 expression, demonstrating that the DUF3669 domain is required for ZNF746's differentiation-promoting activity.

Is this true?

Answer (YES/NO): YES